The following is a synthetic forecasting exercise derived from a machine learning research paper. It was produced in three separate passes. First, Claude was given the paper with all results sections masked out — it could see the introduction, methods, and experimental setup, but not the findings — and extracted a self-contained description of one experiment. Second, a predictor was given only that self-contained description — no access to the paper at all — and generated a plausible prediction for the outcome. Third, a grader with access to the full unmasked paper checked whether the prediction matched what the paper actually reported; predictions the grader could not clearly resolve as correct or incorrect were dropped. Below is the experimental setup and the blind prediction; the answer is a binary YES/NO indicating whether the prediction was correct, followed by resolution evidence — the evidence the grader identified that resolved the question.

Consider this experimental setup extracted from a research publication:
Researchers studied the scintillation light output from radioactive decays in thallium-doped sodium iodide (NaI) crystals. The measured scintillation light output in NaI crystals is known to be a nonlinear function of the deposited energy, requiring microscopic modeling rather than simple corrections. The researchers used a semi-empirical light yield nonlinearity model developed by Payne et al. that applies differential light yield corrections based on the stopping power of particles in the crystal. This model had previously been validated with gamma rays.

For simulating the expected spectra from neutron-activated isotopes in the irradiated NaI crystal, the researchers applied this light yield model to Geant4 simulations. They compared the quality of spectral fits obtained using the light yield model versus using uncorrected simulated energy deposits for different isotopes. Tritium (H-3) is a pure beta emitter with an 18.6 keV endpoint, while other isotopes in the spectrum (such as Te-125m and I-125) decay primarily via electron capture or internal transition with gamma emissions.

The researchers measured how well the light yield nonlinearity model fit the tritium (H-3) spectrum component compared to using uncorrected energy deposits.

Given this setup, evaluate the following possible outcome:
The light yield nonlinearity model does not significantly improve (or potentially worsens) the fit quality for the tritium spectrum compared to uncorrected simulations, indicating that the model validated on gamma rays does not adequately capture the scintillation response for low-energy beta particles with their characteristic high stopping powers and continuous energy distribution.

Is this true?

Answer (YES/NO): YES